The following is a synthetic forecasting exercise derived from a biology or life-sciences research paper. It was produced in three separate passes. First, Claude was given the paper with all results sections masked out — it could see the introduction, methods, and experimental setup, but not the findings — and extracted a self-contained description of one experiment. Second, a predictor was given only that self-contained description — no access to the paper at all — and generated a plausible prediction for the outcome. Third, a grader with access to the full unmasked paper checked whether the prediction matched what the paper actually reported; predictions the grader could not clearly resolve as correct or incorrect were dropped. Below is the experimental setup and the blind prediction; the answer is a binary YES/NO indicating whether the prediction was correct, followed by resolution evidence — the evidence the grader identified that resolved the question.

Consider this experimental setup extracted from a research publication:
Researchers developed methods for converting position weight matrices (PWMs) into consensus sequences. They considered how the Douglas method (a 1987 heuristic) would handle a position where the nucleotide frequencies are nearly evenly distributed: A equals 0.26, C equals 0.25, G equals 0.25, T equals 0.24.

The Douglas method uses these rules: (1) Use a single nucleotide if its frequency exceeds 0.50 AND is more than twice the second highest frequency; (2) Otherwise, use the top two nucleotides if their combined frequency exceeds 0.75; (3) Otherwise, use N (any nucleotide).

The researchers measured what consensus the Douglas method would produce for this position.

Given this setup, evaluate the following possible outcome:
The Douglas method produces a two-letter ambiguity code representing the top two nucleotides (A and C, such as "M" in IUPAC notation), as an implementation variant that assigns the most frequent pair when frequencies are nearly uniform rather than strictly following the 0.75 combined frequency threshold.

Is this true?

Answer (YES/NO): NO